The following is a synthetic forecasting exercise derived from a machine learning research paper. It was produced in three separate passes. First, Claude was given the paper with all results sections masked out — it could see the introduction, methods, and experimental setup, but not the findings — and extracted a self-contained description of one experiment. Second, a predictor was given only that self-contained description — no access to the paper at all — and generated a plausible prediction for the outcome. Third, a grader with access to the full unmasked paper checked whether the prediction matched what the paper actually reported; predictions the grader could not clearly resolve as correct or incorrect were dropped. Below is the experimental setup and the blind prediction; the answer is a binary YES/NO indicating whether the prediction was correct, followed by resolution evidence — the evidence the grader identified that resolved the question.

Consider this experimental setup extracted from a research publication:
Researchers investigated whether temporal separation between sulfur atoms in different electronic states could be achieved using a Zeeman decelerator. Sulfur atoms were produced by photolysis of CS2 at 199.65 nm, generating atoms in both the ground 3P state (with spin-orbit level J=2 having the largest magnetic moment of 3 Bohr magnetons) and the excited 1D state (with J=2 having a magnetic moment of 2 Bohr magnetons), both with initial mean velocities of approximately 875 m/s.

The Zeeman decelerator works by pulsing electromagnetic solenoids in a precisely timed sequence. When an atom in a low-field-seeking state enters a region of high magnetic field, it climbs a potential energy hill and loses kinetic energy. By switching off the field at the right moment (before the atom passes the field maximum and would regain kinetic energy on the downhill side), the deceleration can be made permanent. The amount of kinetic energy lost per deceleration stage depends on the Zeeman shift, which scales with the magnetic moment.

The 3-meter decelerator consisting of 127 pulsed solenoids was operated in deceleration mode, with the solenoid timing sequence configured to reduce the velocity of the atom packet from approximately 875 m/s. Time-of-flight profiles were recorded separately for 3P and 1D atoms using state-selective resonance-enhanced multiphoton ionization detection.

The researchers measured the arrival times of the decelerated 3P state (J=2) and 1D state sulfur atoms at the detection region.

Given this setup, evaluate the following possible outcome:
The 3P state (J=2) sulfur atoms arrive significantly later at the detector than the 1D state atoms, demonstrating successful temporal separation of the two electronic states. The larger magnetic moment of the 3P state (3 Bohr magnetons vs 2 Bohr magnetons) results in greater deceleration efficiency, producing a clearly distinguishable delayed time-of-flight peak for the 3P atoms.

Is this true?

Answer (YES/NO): YES